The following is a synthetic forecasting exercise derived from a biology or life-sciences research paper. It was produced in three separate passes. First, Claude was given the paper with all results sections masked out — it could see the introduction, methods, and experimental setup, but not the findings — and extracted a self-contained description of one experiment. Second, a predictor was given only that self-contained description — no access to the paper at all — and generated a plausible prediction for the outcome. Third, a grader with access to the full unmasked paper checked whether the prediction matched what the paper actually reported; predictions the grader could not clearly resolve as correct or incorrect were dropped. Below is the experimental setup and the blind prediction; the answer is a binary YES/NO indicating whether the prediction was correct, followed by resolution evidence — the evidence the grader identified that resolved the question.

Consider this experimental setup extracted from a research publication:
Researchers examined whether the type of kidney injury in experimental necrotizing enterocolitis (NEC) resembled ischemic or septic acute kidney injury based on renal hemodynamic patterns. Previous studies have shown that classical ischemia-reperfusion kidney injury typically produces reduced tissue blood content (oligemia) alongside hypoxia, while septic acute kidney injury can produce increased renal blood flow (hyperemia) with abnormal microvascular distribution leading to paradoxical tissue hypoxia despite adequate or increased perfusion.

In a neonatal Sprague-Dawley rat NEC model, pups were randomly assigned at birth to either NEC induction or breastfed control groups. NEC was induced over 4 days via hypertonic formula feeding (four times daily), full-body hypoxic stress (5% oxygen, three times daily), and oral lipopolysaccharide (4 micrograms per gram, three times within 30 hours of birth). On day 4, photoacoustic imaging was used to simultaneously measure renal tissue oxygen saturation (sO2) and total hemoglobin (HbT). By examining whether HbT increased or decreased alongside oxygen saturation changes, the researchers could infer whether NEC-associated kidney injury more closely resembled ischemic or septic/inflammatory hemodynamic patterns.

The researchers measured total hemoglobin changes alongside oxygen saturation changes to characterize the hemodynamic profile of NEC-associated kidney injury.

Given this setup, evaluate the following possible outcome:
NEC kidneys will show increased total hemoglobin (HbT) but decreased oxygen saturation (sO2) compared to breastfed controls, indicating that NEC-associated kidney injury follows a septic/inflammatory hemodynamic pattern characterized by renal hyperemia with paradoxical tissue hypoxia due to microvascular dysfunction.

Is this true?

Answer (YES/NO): YES